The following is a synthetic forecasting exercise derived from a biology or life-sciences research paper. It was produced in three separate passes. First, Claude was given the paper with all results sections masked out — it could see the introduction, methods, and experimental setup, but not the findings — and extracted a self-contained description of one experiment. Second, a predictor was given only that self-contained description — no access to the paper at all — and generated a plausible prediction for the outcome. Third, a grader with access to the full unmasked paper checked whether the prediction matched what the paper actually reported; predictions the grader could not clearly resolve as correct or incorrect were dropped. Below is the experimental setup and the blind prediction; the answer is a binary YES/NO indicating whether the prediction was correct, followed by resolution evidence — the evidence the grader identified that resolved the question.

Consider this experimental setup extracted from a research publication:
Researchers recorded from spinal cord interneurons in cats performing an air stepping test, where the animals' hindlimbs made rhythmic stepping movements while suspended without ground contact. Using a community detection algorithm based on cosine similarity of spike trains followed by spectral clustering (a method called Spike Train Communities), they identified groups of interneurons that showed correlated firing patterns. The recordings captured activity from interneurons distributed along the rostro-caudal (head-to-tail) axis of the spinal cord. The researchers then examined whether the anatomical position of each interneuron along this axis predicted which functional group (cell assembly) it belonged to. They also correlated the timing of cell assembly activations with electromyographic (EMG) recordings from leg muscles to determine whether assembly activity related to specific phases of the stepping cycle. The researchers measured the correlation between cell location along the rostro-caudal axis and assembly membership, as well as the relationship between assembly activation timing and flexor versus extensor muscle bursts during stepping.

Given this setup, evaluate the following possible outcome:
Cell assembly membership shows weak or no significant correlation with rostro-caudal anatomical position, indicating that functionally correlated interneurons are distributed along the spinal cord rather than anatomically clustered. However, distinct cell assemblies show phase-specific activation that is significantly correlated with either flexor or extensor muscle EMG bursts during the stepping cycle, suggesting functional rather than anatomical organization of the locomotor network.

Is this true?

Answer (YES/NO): YES